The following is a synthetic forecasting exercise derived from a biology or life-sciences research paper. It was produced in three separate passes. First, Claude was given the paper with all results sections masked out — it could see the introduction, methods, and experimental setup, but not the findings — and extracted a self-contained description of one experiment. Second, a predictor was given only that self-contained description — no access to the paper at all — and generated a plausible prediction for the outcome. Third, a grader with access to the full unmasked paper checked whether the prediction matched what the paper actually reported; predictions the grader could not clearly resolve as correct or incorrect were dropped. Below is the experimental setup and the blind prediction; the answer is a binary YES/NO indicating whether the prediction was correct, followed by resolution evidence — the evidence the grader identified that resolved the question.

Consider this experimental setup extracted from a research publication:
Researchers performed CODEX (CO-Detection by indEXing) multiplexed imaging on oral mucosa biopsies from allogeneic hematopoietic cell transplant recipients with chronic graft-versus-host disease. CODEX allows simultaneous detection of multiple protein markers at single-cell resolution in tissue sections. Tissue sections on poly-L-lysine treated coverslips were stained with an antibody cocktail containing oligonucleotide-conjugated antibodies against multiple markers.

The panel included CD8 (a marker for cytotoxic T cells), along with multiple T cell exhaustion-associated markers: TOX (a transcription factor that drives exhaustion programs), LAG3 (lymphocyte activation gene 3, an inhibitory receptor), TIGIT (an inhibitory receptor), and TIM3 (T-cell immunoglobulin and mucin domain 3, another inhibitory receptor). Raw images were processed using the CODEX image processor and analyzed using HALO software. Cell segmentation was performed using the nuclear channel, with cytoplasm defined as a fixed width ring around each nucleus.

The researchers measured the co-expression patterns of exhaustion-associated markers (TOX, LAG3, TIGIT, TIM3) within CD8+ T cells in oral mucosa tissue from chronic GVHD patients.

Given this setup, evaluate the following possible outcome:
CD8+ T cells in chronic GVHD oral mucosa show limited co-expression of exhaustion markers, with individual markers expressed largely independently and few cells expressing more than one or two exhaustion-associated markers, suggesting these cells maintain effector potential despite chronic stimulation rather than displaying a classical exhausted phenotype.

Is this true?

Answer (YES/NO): NO